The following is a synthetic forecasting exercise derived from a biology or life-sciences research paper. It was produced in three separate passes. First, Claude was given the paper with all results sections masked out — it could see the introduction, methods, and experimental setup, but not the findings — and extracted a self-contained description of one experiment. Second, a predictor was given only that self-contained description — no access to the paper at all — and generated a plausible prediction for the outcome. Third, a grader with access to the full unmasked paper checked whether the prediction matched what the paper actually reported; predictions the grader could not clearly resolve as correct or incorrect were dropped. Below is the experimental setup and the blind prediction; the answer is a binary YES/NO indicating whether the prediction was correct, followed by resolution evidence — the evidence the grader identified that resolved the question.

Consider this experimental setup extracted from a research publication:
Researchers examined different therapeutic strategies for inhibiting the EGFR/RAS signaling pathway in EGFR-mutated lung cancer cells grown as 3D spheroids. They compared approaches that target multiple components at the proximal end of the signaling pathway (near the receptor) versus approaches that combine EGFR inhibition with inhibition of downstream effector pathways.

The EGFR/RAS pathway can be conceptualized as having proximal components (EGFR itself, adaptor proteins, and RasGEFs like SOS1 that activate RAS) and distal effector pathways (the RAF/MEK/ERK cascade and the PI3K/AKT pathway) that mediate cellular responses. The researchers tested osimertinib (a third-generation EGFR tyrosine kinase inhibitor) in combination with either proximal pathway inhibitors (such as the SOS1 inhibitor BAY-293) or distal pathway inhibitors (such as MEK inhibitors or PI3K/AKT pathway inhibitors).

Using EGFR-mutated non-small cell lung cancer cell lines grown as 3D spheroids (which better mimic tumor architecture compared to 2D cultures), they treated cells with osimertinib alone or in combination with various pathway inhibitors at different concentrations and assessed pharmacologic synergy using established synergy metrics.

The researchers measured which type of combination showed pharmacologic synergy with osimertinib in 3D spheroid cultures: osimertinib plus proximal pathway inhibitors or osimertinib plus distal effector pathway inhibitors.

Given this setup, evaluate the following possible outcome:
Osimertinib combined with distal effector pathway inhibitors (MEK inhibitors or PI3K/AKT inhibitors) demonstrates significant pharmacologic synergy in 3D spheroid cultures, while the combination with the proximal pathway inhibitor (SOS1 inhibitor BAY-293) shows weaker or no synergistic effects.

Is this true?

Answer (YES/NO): NO